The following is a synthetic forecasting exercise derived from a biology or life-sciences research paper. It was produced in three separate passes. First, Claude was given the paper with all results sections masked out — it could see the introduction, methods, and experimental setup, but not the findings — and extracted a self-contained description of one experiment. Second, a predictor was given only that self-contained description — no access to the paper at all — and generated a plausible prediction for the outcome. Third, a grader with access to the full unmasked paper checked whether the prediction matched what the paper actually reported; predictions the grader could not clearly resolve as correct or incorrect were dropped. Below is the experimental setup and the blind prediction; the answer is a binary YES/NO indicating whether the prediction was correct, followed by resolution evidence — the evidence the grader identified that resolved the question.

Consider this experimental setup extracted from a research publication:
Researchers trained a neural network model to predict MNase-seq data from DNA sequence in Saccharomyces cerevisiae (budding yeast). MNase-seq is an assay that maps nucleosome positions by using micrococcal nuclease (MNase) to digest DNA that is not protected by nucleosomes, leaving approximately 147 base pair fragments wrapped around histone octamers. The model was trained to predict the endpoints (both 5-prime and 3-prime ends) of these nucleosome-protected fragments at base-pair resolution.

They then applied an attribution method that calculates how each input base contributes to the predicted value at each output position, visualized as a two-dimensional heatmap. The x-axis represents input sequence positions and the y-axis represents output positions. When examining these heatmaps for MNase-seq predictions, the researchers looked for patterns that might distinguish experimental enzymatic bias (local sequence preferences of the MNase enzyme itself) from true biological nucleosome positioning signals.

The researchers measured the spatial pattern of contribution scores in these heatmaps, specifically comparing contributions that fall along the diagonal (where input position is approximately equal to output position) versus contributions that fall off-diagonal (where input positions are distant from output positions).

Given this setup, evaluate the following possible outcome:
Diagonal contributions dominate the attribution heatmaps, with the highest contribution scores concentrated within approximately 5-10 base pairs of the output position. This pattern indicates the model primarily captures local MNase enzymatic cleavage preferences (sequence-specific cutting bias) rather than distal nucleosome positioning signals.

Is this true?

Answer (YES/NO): NO